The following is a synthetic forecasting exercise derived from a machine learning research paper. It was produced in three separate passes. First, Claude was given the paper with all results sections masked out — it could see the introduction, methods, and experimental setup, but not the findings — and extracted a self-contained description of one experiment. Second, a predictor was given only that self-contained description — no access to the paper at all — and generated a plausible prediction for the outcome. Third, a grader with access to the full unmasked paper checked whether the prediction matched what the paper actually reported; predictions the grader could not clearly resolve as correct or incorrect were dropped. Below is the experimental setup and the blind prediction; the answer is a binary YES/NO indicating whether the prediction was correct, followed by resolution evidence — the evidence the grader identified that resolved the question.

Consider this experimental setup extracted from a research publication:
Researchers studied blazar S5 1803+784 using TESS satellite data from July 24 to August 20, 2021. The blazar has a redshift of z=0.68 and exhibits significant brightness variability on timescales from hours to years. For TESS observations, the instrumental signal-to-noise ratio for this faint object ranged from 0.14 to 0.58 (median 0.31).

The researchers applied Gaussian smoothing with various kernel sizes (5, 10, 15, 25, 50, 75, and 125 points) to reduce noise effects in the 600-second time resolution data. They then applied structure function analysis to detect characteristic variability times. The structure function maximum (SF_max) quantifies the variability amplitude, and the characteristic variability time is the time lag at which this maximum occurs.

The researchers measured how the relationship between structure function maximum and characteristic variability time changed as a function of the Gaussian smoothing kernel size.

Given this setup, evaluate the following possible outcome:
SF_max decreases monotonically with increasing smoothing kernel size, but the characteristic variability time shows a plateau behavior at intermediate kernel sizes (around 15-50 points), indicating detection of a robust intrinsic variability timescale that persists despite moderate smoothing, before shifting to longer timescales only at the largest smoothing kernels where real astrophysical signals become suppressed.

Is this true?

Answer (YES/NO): NO